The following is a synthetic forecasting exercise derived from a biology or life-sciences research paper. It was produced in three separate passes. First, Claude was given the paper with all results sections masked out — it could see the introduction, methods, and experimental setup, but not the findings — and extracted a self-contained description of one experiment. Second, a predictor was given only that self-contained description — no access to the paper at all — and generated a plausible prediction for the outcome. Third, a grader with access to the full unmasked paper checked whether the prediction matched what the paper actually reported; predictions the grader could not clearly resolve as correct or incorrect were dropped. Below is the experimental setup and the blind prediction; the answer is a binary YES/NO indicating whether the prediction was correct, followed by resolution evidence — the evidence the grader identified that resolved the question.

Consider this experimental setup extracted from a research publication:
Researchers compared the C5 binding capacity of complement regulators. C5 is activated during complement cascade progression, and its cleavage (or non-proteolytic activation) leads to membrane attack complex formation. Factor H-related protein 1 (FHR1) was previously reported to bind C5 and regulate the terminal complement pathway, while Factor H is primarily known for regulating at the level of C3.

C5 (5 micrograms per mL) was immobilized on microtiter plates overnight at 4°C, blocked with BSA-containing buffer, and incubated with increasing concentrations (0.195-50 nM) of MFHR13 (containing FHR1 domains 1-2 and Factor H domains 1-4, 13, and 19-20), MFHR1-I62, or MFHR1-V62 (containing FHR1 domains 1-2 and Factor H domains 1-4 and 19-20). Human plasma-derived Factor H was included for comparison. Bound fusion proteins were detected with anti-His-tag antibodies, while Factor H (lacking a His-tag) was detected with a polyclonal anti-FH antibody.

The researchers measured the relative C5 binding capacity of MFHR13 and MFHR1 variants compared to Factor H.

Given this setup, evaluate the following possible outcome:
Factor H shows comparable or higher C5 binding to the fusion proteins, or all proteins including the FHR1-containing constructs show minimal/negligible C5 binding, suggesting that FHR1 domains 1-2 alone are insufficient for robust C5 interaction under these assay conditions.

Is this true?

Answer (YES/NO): NO